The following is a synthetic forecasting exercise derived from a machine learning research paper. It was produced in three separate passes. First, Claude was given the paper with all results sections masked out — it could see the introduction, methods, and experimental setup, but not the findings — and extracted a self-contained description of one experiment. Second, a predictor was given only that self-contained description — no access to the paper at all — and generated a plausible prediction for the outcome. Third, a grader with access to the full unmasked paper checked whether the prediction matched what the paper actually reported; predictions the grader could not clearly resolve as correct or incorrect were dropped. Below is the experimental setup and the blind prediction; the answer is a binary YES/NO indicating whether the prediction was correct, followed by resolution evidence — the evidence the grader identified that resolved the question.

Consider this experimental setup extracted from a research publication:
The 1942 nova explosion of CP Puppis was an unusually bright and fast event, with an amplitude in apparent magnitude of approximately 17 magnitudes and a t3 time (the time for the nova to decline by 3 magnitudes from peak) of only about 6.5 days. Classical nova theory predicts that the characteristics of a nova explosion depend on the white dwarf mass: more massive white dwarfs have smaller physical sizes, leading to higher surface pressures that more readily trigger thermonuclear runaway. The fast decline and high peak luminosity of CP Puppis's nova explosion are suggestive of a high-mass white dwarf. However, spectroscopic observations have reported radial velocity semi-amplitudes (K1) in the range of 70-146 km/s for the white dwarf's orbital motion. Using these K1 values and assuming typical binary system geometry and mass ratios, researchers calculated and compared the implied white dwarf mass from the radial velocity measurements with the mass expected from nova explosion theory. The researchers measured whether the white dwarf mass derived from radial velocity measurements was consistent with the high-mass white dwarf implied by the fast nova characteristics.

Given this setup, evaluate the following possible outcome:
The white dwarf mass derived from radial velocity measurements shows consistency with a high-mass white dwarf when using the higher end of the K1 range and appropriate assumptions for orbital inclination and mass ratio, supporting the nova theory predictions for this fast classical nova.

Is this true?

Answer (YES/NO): NO